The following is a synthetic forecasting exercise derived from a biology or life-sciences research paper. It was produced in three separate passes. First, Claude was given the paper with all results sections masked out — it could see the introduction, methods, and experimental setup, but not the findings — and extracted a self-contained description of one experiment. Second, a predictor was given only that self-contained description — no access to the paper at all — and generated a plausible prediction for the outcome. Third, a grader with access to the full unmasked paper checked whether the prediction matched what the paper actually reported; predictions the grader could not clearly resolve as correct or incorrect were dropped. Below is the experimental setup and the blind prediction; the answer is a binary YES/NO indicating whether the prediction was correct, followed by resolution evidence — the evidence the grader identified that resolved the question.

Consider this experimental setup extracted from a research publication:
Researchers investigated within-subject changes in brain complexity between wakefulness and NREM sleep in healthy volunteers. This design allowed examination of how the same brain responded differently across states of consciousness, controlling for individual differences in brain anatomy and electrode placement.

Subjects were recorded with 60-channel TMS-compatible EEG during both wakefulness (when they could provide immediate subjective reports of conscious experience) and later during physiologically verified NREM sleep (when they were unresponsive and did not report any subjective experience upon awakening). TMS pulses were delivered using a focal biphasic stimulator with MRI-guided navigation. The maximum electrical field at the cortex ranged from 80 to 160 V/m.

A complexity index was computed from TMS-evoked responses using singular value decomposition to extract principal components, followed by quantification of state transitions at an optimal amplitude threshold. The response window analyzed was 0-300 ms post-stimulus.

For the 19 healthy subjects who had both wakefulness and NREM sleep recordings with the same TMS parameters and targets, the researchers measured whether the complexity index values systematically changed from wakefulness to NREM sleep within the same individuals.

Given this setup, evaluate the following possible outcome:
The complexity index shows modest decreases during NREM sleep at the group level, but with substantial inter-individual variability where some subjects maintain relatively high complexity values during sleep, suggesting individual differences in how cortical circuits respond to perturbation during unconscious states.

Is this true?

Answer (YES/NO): NO